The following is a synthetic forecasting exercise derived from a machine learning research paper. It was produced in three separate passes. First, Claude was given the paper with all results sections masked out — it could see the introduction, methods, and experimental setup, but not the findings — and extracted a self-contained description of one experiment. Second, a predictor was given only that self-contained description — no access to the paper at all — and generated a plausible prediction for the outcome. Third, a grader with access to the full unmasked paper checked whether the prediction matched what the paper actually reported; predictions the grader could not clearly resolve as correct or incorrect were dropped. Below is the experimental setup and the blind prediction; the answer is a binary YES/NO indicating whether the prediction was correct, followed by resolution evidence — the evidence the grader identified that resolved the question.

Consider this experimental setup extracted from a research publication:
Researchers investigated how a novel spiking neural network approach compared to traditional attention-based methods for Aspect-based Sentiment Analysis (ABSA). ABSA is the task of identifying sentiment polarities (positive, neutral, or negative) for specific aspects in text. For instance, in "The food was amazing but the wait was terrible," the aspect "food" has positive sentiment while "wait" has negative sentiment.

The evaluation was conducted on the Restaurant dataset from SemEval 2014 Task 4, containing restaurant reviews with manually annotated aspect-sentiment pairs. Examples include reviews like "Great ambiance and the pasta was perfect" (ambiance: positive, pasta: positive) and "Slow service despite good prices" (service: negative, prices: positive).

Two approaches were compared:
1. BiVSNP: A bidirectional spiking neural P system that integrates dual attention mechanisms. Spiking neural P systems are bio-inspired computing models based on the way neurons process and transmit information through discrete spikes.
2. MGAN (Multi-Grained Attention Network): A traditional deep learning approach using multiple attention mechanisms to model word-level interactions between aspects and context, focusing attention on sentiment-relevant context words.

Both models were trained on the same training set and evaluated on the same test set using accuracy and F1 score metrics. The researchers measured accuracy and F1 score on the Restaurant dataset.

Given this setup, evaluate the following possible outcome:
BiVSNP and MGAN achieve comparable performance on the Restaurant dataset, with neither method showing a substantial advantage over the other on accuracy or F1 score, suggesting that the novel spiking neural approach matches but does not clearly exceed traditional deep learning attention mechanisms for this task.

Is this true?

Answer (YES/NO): YES